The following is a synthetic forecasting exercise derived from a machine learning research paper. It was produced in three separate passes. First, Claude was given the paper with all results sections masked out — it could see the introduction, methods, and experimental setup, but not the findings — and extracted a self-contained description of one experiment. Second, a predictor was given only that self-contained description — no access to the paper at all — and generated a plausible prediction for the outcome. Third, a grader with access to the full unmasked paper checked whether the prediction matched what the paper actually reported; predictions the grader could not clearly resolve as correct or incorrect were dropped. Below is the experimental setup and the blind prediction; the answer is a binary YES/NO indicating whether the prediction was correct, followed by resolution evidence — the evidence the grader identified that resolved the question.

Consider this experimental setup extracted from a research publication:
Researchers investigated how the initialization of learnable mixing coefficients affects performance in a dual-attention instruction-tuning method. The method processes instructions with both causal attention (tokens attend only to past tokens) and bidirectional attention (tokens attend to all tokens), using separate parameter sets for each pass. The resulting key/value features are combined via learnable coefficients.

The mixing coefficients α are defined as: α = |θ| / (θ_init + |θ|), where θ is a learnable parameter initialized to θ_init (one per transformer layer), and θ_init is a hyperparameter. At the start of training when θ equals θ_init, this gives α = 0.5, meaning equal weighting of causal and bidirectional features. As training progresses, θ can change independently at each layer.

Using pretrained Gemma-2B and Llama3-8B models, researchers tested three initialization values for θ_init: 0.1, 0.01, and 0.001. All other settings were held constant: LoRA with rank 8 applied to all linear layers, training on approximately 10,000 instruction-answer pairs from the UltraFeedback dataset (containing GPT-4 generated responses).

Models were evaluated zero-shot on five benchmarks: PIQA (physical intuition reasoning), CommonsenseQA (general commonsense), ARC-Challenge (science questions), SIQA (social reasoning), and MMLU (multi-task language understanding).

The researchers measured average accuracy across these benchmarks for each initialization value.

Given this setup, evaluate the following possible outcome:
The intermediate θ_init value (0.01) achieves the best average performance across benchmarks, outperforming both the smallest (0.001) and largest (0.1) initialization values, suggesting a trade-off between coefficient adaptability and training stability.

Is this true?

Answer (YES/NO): YES